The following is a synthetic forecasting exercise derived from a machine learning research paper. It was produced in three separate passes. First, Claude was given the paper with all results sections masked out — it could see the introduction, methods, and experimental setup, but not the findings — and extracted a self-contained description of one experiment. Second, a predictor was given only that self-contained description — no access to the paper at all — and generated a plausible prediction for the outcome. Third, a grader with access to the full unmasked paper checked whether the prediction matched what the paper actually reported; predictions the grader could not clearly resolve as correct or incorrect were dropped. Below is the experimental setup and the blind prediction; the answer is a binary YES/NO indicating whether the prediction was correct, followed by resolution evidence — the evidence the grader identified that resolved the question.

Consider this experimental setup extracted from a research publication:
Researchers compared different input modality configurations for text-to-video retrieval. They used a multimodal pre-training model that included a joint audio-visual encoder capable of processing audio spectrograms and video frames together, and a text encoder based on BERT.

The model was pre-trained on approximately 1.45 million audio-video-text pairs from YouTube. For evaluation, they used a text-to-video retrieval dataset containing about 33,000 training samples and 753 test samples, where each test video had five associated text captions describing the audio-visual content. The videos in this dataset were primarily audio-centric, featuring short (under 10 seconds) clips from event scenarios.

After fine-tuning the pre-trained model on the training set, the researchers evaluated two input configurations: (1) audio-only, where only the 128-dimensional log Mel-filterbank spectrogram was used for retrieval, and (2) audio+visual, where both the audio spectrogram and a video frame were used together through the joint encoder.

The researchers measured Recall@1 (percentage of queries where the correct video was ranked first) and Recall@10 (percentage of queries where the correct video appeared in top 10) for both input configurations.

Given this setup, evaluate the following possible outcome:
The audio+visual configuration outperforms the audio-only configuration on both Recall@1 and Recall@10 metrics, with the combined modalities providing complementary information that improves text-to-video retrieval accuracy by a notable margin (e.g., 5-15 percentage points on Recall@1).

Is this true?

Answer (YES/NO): NO